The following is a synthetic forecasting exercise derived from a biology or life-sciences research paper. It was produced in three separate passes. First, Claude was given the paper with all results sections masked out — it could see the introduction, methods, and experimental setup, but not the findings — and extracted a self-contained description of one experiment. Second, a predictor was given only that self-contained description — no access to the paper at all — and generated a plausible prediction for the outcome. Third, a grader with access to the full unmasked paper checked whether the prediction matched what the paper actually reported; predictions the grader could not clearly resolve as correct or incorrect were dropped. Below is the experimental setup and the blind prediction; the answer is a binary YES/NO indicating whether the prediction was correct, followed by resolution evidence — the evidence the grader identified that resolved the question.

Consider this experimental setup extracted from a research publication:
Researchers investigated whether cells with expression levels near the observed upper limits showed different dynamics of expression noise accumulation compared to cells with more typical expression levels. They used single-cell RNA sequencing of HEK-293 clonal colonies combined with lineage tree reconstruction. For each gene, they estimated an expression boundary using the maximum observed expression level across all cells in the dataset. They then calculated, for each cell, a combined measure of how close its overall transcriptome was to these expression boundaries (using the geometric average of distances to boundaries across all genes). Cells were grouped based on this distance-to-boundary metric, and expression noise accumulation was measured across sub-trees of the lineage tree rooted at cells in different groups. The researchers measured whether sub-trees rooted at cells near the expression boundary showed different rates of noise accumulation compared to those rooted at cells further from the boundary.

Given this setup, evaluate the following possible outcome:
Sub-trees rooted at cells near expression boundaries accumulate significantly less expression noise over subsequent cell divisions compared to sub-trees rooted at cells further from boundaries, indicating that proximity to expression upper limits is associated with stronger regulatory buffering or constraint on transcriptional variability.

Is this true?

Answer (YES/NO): YES